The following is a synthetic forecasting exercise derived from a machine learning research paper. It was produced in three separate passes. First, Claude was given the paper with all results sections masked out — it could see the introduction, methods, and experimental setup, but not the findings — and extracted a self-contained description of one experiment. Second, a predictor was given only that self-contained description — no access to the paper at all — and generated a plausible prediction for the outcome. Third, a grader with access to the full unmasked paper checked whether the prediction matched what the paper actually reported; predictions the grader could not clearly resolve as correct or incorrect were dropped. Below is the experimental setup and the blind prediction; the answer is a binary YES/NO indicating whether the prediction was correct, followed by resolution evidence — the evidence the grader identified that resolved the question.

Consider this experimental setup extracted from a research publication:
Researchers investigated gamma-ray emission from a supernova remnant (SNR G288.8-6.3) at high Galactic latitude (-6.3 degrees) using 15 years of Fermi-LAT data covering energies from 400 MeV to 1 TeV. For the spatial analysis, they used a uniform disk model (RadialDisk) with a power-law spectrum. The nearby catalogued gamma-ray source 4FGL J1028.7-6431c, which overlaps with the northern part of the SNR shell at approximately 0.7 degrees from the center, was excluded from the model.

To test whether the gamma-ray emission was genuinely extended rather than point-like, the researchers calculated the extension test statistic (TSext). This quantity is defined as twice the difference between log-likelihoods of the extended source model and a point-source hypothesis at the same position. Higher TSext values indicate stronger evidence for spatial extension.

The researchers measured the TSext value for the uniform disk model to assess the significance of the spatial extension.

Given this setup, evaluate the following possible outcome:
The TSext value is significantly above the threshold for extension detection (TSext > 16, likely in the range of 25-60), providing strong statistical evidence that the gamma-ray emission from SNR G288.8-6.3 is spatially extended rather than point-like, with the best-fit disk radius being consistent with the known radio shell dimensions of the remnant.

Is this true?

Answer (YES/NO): YES